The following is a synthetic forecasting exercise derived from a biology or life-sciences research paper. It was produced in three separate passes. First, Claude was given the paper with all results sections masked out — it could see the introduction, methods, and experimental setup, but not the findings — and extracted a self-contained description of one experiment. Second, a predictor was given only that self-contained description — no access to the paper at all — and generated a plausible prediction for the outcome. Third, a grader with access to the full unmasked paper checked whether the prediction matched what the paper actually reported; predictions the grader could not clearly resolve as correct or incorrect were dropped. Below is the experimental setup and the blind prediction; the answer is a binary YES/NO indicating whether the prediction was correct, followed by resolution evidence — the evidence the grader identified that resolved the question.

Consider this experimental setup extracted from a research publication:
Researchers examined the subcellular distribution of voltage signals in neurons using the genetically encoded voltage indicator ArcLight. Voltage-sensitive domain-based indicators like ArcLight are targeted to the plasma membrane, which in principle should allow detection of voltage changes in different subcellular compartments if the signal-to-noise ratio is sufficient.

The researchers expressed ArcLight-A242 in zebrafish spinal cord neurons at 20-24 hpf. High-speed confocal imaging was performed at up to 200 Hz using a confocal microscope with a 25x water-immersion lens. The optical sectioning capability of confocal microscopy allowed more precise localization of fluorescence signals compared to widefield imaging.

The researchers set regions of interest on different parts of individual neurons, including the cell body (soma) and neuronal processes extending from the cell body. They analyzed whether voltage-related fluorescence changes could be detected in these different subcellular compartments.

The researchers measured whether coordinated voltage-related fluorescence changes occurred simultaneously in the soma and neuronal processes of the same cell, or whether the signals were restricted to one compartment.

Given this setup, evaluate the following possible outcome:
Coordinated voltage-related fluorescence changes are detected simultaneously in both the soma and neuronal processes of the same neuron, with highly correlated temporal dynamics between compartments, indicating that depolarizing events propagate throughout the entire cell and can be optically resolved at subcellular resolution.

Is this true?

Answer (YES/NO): YES